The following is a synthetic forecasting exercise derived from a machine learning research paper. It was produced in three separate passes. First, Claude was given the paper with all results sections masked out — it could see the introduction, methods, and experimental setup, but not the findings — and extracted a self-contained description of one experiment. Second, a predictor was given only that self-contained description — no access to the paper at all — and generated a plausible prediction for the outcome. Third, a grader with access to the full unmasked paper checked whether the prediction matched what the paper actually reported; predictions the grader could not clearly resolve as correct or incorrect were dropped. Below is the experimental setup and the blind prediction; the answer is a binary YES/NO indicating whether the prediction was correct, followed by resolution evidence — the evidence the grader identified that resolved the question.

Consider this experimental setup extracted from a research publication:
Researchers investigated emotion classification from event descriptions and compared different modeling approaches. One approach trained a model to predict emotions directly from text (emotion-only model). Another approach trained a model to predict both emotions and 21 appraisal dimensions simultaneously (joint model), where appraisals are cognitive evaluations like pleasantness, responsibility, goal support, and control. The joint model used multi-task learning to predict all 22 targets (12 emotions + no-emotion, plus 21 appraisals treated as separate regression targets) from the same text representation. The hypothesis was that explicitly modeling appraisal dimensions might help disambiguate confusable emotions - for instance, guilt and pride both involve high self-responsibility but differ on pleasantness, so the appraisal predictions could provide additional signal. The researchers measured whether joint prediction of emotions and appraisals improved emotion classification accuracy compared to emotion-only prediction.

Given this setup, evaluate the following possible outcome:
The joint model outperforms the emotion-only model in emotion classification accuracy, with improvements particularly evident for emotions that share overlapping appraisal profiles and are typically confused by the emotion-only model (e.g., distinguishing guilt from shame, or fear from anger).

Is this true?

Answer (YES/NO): NO